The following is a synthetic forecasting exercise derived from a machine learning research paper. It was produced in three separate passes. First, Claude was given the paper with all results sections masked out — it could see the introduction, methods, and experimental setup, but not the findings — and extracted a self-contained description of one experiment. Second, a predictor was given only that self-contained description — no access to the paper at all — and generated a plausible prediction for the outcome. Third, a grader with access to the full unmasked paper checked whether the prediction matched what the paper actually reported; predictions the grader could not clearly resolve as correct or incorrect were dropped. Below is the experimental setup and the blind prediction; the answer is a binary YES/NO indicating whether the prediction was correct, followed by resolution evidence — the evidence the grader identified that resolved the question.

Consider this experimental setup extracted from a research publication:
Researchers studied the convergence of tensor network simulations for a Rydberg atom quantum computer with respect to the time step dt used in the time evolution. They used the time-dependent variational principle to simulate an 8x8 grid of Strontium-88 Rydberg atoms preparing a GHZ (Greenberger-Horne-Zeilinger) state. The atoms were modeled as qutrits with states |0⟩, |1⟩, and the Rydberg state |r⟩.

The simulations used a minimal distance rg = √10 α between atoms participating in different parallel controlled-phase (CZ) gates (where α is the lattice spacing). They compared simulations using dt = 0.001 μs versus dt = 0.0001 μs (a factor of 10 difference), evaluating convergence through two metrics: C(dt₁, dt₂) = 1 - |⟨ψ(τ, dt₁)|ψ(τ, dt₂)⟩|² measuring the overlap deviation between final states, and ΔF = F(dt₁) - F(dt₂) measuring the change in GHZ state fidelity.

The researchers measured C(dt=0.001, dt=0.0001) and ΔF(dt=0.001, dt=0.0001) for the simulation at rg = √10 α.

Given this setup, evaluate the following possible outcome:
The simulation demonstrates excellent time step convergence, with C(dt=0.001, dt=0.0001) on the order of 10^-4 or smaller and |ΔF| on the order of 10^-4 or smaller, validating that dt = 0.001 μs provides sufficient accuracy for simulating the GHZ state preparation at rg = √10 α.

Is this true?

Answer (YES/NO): NO